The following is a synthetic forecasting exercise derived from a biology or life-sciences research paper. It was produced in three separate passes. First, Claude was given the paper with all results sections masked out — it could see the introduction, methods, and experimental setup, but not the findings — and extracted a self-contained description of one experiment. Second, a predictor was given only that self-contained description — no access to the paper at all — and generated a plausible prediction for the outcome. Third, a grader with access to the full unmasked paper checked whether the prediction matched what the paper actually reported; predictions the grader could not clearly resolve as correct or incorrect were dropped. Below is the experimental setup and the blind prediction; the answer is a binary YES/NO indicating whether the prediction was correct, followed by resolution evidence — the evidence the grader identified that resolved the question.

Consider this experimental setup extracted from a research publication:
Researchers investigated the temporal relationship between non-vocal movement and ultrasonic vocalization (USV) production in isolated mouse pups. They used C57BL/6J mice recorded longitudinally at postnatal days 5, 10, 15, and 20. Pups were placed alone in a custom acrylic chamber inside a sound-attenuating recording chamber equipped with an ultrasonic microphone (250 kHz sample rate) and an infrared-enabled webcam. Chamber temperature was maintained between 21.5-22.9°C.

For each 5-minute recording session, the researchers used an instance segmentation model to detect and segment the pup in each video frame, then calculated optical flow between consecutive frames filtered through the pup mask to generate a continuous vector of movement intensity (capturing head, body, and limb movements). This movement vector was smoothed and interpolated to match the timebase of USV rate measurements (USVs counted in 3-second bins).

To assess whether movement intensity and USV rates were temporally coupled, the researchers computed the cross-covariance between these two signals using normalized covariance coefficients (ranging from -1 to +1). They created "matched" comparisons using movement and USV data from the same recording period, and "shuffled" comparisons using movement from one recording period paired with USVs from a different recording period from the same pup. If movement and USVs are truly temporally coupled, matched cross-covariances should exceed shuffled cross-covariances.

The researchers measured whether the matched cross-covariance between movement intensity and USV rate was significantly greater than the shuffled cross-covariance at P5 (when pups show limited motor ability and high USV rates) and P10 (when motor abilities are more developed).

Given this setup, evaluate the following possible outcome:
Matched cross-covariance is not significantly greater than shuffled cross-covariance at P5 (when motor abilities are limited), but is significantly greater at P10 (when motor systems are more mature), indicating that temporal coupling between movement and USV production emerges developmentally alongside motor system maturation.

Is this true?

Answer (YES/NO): NO